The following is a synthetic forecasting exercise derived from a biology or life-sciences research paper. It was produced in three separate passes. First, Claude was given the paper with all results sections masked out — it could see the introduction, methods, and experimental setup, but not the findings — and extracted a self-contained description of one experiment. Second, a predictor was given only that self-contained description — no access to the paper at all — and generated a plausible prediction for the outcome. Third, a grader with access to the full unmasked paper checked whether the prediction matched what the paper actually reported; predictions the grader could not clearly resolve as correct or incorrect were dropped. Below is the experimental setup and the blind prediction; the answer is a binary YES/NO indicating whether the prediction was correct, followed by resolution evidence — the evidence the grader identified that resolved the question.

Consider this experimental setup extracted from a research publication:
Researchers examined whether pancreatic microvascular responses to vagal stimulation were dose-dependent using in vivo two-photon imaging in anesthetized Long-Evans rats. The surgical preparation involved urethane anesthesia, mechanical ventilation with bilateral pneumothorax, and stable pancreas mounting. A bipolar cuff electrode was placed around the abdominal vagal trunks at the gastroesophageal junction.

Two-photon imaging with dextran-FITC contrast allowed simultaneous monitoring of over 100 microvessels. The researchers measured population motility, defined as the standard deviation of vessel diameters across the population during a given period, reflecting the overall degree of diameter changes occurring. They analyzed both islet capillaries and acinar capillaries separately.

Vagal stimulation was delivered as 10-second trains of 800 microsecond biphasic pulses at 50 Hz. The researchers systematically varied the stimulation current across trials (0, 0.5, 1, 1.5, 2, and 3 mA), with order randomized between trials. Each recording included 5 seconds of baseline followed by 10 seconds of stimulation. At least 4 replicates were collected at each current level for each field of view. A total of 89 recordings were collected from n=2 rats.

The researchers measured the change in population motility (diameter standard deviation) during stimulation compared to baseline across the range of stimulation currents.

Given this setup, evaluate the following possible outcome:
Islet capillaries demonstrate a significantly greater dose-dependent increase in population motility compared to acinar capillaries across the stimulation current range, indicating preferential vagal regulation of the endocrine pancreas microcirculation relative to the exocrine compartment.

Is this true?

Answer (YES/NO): NO